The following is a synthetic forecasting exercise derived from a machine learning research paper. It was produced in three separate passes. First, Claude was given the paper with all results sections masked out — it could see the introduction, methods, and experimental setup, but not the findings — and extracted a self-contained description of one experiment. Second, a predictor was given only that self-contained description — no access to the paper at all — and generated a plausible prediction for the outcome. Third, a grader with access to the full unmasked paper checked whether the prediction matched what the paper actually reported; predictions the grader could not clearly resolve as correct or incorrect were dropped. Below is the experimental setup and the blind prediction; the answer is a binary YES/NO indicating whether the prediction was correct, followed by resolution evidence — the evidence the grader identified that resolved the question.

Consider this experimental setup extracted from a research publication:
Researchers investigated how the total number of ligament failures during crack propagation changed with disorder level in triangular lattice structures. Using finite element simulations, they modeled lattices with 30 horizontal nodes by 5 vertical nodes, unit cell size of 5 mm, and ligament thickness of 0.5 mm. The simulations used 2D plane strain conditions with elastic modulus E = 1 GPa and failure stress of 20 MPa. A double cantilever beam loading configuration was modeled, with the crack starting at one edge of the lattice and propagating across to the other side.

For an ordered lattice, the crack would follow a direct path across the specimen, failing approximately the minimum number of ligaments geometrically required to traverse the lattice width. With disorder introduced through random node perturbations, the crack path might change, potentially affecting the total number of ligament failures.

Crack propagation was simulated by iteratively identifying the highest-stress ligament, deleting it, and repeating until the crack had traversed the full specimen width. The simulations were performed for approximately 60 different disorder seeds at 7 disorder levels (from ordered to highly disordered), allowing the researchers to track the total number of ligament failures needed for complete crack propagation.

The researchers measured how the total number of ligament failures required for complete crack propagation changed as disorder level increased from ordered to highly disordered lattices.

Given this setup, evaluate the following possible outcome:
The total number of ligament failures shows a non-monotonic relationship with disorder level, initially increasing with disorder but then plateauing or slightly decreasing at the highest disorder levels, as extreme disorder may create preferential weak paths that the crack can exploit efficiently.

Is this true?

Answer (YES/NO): YES